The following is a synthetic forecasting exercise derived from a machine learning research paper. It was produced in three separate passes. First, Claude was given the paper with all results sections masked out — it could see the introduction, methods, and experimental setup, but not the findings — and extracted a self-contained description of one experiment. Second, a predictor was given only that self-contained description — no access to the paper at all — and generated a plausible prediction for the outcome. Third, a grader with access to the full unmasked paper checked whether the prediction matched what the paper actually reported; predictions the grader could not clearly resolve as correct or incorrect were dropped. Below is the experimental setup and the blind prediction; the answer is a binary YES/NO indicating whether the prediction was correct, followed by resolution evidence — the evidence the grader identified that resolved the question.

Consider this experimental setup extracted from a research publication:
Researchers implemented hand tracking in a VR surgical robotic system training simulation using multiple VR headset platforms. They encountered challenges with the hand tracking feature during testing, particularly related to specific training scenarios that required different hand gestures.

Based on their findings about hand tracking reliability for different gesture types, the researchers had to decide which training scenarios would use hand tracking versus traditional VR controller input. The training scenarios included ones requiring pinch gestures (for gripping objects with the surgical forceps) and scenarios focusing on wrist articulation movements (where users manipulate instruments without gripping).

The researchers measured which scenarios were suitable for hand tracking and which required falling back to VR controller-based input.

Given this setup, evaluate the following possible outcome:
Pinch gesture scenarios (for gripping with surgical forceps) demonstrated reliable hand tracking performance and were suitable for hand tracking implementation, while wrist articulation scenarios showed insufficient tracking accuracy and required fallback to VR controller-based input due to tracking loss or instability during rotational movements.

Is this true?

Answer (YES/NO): NO